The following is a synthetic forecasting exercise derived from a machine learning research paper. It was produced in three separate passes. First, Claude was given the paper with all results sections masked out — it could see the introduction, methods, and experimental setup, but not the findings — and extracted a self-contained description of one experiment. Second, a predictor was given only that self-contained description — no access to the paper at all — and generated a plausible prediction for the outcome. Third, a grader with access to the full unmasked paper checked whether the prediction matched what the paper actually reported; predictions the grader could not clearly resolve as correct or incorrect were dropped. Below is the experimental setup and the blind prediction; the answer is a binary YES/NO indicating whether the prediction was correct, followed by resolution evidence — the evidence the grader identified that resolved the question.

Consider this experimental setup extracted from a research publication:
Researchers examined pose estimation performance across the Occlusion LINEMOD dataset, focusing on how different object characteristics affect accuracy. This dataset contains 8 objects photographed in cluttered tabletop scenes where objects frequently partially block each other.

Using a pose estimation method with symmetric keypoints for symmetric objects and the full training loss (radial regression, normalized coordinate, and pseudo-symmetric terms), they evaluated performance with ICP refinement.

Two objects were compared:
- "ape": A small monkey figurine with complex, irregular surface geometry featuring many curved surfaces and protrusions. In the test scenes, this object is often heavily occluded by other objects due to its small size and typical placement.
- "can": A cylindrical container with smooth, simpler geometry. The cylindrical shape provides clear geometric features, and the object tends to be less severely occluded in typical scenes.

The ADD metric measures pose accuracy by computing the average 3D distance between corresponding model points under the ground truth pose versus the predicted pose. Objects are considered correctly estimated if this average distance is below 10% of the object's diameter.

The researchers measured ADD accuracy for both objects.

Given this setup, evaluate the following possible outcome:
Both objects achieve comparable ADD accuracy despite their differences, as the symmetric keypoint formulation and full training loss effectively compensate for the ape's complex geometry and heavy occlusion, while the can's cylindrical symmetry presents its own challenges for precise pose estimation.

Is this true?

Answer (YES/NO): NO